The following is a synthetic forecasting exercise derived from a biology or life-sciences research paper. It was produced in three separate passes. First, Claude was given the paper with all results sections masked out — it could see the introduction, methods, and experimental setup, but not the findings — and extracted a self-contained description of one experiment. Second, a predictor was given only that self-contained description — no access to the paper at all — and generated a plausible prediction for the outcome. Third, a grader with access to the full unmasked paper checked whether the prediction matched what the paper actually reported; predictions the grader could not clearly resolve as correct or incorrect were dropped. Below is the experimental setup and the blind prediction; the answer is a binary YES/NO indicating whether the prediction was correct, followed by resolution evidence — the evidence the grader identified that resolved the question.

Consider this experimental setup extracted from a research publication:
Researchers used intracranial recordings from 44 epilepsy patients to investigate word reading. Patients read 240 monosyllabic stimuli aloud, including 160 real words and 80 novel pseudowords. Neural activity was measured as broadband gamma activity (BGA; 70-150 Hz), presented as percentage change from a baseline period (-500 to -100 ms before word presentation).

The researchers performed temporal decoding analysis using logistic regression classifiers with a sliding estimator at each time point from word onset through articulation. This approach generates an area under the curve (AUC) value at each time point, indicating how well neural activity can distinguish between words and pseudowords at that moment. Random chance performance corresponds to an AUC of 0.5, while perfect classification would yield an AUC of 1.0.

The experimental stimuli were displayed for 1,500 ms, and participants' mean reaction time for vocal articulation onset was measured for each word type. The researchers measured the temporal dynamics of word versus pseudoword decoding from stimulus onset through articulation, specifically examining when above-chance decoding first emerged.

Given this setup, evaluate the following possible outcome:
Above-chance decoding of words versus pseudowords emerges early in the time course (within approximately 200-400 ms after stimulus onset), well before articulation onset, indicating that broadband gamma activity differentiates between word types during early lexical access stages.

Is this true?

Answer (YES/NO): YES